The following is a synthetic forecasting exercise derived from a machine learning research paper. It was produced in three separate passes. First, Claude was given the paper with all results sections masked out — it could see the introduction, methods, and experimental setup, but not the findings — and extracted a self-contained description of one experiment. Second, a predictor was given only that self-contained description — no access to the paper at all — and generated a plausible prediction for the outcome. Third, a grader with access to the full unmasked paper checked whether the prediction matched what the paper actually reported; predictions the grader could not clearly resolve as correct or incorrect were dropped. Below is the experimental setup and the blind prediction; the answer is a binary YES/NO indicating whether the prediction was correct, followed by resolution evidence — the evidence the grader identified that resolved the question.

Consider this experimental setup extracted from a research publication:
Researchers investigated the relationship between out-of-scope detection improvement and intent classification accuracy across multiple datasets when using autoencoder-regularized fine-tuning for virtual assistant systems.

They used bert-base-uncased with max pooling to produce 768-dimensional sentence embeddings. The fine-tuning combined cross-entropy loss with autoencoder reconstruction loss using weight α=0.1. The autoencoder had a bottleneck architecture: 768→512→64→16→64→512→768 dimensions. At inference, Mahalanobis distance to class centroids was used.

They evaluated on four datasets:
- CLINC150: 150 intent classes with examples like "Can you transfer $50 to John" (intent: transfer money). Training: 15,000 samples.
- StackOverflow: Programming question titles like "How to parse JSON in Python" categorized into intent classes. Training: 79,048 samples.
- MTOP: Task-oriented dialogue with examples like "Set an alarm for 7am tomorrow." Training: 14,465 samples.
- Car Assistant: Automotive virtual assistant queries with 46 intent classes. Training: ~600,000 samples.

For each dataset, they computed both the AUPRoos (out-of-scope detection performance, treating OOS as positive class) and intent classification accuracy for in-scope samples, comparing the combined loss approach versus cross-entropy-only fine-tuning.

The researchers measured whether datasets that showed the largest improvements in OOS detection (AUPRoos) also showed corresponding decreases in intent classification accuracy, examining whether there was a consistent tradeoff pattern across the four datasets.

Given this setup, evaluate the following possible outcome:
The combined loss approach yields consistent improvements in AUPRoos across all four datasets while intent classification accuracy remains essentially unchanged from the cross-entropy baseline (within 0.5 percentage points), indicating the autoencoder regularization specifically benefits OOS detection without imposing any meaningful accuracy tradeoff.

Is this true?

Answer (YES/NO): NO